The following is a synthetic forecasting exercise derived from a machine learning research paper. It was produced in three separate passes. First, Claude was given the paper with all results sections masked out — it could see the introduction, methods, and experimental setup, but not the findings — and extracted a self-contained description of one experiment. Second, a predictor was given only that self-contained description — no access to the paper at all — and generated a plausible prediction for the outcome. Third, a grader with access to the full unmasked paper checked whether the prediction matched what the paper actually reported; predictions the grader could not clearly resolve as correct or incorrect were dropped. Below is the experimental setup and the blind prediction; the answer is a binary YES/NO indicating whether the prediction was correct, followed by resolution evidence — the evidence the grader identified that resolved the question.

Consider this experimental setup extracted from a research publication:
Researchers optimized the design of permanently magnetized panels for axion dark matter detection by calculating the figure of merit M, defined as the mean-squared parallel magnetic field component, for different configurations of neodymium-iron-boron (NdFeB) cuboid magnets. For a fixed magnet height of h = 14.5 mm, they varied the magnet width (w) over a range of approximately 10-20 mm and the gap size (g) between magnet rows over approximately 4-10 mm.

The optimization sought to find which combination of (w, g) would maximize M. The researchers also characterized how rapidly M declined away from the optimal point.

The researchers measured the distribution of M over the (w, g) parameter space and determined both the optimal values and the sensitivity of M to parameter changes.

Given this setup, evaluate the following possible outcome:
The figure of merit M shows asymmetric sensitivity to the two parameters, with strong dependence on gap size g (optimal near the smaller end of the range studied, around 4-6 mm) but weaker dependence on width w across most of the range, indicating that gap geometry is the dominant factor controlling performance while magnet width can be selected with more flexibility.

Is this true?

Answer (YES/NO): YES